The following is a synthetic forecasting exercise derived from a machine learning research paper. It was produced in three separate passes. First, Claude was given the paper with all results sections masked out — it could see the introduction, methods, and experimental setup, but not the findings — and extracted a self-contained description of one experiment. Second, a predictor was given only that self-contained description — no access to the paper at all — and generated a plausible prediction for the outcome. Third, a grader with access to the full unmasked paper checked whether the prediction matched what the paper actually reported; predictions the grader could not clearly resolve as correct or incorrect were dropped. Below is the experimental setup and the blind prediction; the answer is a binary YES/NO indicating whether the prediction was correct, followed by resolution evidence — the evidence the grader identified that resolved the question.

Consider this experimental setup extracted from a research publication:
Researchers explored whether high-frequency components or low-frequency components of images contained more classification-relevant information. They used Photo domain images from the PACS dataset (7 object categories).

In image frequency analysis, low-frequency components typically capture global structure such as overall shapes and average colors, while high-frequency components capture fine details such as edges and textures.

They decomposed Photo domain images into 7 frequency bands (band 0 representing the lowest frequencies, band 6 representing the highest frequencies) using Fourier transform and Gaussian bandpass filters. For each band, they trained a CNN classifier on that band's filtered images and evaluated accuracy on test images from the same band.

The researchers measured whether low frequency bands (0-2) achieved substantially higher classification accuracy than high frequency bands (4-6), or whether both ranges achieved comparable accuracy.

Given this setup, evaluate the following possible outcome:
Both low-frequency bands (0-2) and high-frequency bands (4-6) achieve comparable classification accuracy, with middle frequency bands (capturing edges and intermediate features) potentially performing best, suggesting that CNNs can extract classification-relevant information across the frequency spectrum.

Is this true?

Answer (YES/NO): YES